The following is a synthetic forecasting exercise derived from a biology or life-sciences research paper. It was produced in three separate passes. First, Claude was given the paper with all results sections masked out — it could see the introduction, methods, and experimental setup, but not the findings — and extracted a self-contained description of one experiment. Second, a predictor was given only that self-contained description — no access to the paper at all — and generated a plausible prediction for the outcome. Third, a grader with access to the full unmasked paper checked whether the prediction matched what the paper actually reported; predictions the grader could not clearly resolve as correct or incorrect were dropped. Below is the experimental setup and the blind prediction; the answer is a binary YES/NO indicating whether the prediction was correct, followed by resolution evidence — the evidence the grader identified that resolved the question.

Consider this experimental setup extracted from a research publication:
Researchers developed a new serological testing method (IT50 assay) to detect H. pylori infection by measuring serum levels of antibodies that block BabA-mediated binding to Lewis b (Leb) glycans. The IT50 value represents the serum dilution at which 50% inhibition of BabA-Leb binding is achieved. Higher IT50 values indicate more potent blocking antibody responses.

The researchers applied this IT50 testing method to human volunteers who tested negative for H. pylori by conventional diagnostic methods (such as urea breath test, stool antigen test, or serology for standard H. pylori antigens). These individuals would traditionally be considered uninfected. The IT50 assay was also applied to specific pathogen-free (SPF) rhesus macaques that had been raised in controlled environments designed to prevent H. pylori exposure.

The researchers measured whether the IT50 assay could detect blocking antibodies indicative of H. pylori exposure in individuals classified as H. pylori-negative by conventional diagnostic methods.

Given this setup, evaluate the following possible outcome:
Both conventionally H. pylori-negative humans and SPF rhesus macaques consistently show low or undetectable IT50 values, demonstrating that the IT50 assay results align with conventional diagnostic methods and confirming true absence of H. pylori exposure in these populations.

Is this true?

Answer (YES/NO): NO